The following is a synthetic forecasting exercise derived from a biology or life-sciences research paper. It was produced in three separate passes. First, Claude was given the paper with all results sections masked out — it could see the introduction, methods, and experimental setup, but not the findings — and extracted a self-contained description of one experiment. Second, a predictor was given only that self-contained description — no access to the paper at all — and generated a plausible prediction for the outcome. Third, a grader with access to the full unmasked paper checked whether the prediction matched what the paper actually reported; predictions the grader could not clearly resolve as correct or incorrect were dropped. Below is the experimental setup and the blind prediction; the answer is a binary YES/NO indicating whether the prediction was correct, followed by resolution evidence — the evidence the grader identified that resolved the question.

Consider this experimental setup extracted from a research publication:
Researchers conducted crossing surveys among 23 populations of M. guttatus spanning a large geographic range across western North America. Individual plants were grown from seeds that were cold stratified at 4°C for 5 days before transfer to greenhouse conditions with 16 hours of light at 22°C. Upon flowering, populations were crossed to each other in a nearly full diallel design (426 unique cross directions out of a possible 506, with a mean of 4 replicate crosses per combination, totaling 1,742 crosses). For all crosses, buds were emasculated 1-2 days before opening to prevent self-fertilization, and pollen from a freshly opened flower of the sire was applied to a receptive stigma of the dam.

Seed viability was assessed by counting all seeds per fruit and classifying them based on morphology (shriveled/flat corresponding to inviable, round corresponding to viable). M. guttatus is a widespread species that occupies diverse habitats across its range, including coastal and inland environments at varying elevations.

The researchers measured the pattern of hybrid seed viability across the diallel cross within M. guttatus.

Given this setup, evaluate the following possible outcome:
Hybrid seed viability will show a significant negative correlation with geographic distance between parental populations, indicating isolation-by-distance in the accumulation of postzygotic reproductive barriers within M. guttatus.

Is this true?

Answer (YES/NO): NO